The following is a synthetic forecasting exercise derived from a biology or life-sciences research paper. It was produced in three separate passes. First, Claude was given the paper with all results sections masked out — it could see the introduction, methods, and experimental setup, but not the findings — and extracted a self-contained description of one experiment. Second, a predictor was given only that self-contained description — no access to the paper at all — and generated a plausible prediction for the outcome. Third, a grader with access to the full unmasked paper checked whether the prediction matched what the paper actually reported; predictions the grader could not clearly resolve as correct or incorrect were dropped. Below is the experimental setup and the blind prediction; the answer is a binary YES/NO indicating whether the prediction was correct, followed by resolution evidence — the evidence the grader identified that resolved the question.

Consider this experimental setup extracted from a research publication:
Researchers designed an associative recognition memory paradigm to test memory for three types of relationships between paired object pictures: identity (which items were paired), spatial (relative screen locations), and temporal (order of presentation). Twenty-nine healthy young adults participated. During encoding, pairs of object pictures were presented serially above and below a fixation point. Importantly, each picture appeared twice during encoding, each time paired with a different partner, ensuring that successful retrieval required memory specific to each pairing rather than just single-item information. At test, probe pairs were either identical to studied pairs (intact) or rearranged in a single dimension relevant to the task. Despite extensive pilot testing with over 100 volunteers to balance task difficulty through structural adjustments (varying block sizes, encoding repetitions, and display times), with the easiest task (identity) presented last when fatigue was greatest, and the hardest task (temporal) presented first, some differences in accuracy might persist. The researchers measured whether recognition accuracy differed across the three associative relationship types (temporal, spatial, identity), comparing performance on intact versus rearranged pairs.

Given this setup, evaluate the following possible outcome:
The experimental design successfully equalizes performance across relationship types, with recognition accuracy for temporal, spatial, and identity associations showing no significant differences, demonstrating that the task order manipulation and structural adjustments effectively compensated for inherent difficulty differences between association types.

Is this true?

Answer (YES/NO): NO